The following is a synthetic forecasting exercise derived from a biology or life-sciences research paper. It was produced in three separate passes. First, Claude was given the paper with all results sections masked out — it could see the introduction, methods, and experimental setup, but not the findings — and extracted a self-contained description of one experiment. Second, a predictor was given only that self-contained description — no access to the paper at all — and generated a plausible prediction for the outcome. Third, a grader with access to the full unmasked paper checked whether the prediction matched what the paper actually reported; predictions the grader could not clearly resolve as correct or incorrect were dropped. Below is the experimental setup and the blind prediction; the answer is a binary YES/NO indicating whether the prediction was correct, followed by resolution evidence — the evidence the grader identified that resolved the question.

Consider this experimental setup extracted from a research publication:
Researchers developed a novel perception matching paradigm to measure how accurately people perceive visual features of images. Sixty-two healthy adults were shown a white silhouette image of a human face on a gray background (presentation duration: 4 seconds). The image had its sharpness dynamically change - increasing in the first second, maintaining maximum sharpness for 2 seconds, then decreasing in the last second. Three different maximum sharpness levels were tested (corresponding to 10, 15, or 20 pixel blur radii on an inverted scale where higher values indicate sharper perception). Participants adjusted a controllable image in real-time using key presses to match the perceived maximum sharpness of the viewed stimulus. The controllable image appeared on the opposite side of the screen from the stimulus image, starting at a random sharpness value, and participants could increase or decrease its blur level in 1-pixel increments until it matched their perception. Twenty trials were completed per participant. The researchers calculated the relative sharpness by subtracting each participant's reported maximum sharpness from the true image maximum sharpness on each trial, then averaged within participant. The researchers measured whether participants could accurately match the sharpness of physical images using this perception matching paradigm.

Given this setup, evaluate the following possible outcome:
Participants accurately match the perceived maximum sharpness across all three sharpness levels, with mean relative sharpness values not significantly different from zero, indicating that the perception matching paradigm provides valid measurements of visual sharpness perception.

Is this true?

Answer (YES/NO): YES